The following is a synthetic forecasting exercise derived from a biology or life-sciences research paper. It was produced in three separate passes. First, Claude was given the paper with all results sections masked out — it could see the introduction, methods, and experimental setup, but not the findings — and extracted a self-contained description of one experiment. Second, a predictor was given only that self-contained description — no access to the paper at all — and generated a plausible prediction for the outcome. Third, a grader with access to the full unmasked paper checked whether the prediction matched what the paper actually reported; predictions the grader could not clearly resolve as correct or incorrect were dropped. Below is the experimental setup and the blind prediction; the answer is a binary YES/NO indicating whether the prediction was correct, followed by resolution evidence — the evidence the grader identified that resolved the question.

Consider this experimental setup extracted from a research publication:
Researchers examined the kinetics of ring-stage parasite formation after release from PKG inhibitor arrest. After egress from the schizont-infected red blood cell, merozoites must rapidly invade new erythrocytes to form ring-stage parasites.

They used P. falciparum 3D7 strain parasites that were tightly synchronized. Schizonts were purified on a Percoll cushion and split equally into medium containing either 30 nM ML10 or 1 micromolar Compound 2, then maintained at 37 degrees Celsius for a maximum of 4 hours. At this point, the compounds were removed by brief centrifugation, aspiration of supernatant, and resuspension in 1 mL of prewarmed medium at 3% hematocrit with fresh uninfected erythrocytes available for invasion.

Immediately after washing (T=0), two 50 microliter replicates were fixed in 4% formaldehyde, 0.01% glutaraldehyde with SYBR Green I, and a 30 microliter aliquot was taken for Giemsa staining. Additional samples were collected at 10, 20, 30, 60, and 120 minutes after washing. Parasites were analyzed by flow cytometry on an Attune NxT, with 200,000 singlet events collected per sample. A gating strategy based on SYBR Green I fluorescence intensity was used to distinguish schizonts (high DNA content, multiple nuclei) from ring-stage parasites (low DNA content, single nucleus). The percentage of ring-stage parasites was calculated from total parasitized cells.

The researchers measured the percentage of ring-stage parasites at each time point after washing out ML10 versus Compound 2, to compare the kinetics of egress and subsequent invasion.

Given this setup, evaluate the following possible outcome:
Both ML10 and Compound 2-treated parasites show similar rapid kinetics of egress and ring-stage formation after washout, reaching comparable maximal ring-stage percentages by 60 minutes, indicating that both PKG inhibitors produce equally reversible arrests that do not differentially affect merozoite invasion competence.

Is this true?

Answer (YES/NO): NO